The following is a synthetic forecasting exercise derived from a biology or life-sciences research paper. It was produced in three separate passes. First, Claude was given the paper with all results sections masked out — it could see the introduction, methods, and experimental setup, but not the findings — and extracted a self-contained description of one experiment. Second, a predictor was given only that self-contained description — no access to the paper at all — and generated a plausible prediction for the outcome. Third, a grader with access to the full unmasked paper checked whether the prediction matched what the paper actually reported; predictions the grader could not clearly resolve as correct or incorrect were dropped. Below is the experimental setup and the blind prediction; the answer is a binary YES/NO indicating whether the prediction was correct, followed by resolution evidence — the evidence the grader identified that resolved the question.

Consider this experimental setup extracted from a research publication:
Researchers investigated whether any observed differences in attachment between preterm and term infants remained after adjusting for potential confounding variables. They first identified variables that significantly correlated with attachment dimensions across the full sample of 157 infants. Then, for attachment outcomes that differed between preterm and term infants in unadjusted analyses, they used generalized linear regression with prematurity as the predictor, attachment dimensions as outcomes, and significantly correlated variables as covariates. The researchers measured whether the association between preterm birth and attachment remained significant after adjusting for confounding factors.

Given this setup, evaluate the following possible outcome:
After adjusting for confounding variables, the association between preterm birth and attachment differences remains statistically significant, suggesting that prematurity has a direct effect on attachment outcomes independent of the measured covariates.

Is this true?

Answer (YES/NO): YES